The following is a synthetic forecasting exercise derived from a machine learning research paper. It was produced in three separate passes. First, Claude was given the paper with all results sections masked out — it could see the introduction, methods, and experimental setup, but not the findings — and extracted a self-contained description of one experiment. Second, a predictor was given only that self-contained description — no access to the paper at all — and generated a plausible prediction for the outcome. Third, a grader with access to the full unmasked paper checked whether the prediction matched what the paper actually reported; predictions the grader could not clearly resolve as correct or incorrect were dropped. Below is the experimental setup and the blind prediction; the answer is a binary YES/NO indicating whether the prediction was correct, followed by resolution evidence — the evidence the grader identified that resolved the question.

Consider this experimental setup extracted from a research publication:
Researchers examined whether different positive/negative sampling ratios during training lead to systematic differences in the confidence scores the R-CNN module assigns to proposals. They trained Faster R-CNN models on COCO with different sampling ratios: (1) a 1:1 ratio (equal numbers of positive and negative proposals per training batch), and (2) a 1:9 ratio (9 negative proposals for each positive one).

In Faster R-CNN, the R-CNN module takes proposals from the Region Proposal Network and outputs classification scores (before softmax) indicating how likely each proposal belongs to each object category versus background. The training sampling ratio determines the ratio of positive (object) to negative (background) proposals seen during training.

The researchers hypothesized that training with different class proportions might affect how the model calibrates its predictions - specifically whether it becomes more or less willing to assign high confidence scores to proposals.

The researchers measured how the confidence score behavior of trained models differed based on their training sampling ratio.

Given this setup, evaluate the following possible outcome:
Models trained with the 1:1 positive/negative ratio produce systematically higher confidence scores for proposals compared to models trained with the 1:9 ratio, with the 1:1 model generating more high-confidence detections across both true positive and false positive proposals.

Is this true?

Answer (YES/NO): YES